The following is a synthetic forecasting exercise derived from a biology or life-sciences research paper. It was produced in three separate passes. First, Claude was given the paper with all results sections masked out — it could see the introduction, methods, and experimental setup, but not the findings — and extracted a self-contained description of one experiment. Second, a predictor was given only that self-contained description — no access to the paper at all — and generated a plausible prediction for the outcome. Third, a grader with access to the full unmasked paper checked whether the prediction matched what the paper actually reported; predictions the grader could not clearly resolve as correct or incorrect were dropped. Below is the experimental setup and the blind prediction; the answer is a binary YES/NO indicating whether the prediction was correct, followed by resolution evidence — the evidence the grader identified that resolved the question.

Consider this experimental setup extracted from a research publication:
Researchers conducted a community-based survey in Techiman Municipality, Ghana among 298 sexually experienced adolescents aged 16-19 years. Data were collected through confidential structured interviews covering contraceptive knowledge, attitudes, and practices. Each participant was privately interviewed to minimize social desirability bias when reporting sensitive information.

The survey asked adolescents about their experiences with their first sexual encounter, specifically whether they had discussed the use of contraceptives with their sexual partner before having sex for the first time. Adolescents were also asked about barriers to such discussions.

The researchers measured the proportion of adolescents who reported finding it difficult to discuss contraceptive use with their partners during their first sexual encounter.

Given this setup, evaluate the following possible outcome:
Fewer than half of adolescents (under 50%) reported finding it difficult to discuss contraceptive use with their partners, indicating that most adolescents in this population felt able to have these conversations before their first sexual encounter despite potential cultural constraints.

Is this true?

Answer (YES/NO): NO